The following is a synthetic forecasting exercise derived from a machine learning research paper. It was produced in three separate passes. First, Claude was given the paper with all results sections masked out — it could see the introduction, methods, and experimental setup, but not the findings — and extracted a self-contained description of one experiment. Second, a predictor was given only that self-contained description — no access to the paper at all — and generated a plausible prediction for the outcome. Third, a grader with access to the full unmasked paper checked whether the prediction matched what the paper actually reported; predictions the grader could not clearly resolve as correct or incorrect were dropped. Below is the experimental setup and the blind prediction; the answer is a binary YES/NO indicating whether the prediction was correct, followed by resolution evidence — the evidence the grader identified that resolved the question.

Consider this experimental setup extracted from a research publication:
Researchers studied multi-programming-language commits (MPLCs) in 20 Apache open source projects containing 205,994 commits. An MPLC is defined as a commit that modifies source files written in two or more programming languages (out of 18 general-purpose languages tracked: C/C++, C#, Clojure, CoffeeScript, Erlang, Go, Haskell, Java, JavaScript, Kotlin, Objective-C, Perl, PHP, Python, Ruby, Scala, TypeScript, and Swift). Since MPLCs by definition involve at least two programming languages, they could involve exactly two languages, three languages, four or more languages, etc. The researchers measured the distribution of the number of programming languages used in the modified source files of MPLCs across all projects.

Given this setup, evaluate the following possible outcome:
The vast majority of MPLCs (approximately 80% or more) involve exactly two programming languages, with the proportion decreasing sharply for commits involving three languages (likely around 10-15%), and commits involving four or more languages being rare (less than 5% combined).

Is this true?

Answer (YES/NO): NO